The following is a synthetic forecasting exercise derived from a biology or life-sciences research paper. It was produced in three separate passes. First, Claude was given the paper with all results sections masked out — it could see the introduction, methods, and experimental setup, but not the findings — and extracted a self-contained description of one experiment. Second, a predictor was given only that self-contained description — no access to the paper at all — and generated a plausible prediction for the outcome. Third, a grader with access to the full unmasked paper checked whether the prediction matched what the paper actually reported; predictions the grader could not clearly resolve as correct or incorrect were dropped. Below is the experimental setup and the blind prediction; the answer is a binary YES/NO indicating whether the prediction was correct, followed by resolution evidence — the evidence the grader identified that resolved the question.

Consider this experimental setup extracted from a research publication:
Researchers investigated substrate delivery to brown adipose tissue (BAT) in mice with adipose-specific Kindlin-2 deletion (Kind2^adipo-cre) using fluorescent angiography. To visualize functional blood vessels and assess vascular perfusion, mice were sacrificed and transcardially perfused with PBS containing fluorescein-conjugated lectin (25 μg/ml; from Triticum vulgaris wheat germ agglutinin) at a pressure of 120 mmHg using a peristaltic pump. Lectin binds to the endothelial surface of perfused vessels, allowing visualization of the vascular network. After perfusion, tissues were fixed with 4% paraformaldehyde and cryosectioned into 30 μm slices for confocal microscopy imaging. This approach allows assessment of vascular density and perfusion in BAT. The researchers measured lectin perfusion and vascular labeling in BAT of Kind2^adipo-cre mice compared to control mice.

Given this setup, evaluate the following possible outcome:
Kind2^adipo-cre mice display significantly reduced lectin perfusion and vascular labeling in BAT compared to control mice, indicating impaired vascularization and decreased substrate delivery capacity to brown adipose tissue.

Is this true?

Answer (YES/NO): NO